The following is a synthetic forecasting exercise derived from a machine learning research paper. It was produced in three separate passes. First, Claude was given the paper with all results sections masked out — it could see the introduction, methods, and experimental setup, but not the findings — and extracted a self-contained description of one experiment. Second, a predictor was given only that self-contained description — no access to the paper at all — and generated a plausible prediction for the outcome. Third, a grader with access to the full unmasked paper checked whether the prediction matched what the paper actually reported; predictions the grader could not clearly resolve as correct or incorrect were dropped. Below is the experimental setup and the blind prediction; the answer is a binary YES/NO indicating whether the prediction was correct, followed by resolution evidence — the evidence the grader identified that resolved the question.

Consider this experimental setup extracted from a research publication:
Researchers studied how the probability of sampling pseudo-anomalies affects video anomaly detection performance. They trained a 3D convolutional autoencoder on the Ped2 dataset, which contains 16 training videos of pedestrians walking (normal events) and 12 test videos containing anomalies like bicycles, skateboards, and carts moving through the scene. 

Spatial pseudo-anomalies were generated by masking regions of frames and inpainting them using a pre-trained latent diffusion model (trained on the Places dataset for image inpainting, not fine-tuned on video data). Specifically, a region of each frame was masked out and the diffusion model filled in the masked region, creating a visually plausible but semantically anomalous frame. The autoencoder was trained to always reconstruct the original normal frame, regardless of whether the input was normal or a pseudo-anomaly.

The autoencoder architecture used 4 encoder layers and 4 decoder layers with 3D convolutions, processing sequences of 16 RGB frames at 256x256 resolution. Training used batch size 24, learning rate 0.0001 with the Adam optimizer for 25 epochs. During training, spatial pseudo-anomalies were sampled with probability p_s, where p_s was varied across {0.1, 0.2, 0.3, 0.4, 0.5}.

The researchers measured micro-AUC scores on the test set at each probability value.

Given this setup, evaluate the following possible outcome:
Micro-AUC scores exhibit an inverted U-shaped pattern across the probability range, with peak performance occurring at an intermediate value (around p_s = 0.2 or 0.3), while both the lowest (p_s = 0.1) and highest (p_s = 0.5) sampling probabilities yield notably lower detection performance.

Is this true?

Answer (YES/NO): NO